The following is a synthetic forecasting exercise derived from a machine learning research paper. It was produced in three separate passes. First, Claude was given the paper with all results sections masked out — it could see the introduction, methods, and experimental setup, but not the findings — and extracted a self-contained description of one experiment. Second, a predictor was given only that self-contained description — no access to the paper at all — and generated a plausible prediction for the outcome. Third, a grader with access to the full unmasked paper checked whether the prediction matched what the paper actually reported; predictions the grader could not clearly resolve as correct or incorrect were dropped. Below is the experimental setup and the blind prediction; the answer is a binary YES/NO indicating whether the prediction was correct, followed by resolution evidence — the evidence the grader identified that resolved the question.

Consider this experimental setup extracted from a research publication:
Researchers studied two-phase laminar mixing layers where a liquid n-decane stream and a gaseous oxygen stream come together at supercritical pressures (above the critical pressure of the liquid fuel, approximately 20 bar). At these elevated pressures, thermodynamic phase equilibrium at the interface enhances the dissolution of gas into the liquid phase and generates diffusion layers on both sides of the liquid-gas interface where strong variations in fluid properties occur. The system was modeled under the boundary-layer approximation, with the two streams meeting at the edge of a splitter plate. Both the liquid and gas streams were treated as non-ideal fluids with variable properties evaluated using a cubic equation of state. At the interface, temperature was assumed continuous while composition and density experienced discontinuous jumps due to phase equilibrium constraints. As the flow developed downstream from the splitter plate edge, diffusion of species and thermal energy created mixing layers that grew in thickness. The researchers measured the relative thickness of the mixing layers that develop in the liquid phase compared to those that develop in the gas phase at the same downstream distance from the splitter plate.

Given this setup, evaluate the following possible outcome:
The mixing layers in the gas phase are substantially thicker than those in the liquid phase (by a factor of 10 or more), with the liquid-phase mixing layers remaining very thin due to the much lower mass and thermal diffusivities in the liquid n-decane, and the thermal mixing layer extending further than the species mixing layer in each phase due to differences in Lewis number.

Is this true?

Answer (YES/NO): YES